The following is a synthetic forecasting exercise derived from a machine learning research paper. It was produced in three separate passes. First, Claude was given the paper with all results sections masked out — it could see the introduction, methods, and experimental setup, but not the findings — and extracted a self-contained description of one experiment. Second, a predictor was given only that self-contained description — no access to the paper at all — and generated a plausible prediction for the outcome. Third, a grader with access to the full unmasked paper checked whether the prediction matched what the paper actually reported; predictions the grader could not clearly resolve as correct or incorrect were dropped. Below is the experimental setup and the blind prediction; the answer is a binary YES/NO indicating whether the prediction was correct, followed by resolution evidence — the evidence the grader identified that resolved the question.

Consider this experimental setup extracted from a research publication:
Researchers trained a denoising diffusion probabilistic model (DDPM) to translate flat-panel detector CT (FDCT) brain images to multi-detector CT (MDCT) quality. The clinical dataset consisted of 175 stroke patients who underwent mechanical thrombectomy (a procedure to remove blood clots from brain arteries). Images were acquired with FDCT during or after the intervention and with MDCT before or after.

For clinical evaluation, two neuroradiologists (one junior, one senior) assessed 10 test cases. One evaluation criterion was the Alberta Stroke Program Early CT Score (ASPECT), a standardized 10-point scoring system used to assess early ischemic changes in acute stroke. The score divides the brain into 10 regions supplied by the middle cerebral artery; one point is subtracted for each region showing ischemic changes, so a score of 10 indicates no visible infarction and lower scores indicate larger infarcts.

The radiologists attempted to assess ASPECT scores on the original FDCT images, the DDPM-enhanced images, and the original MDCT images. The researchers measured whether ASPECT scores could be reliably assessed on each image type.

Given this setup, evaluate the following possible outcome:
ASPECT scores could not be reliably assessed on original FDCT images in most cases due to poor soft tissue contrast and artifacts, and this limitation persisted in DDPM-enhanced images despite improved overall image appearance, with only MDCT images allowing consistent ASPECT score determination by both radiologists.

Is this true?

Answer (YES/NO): NO